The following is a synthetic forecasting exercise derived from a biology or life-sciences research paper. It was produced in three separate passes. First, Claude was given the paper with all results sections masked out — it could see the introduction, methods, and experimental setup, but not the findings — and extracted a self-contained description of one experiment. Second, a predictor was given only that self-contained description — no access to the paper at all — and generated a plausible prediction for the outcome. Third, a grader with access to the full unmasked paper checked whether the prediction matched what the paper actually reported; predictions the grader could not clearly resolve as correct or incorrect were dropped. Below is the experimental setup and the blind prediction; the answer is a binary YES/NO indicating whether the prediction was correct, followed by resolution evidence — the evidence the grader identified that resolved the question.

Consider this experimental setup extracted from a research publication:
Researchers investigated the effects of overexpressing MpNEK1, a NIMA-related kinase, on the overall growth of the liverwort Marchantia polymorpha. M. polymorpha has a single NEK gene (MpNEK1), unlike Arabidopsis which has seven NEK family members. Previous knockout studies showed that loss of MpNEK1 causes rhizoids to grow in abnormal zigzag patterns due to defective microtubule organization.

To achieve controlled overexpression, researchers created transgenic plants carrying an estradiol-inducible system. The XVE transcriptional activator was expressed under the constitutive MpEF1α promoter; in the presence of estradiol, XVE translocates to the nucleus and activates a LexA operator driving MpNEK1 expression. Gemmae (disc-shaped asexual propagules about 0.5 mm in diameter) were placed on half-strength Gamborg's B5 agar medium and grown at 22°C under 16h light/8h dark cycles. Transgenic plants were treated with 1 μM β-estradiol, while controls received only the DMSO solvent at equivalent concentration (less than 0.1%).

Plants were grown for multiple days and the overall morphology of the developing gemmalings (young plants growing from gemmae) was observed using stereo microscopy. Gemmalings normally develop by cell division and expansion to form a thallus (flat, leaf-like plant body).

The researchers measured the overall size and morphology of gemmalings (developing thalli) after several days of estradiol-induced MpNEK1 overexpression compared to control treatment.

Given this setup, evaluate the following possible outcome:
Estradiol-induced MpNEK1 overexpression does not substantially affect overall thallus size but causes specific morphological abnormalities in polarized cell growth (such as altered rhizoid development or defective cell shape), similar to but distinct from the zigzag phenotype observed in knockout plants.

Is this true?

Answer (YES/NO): NO